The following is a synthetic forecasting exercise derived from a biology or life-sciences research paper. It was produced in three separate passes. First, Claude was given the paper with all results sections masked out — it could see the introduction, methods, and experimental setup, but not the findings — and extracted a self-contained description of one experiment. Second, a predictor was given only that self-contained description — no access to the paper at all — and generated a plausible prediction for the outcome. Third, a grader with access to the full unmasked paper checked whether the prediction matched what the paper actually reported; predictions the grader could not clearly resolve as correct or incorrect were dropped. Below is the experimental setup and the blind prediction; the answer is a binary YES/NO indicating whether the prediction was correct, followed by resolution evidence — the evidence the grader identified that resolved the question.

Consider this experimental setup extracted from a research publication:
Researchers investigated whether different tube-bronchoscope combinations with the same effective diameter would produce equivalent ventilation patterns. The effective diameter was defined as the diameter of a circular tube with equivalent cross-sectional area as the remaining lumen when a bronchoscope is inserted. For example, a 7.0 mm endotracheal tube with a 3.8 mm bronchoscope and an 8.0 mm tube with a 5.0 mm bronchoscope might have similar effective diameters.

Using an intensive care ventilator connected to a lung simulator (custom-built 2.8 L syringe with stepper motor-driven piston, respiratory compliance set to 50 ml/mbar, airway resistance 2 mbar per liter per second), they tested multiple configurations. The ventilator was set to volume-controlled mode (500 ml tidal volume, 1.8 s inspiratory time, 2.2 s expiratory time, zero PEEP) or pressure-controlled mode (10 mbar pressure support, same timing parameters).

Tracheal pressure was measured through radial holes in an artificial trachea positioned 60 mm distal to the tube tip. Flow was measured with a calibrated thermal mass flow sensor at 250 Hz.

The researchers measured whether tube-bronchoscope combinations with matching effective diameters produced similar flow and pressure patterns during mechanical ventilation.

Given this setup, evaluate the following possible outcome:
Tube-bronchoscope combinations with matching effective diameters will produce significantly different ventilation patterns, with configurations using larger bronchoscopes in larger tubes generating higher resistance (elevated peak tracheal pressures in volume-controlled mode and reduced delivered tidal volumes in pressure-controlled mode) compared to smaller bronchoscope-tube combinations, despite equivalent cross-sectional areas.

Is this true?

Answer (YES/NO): NO